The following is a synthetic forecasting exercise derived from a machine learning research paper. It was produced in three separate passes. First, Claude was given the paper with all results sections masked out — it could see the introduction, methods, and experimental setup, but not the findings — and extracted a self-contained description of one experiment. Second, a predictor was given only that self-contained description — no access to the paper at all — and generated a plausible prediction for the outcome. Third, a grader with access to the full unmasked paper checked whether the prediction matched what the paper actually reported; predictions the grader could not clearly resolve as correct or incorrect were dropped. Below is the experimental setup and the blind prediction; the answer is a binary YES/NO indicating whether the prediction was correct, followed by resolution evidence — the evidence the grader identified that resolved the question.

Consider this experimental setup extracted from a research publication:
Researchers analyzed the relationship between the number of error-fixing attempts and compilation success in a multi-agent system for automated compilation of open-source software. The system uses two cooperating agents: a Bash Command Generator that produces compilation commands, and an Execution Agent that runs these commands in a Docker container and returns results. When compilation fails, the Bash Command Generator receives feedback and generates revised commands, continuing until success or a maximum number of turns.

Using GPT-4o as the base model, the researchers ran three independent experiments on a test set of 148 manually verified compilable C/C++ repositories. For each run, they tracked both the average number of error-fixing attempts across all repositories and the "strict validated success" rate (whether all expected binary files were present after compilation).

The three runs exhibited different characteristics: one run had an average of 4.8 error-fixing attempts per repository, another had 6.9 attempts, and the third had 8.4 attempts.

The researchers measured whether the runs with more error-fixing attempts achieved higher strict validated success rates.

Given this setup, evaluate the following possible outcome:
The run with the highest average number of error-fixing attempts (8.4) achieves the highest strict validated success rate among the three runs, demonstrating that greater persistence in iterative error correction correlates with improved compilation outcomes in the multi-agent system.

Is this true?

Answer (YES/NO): YES